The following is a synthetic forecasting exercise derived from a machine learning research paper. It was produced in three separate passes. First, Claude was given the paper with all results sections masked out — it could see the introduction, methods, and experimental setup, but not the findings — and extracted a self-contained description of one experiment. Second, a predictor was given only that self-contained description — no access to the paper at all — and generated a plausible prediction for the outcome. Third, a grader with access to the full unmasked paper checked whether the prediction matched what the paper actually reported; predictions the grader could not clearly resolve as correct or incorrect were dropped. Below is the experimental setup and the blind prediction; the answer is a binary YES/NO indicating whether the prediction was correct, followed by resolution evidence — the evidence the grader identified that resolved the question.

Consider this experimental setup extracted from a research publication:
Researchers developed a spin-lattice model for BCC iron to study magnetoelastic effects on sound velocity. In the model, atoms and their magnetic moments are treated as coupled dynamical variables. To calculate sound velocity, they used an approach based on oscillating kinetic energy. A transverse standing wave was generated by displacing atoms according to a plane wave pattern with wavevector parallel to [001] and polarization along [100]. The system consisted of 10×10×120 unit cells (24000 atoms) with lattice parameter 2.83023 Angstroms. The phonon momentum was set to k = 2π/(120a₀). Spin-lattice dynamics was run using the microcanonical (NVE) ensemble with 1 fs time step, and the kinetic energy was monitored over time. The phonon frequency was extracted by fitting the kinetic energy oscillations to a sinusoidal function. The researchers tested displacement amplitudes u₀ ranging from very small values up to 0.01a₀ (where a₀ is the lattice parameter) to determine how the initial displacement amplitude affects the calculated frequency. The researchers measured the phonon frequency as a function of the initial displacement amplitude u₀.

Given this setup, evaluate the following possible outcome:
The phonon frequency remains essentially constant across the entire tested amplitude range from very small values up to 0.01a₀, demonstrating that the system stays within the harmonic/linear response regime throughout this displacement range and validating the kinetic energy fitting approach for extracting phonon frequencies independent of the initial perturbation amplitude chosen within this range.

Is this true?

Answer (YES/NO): YES